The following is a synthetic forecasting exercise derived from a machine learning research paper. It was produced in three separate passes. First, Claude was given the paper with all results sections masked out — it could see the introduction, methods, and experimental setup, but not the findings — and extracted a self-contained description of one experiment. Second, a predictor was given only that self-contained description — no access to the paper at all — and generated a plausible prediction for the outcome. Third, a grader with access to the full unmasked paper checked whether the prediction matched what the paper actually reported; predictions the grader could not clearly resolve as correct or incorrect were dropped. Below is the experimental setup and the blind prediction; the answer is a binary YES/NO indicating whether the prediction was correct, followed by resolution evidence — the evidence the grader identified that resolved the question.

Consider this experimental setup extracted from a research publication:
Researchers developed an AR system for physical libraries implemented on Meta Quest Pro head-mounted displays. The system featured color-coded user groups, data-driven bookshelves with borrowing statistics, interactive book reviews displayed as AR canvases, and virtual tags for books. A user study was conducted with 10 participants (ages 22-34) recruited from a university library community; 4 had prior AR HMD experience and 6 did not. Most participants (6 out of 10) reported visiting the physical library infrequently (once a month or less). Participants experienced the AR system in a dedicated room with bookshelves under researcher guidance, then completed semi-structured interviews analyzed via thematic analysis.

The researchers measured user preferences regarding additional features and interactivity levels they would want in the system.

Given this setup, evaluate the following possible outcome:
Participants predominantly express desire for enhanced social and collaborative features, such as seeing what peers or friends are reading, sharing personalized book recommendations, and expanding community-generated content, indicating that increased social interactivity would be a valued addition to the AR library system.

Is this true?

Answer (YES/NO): NO